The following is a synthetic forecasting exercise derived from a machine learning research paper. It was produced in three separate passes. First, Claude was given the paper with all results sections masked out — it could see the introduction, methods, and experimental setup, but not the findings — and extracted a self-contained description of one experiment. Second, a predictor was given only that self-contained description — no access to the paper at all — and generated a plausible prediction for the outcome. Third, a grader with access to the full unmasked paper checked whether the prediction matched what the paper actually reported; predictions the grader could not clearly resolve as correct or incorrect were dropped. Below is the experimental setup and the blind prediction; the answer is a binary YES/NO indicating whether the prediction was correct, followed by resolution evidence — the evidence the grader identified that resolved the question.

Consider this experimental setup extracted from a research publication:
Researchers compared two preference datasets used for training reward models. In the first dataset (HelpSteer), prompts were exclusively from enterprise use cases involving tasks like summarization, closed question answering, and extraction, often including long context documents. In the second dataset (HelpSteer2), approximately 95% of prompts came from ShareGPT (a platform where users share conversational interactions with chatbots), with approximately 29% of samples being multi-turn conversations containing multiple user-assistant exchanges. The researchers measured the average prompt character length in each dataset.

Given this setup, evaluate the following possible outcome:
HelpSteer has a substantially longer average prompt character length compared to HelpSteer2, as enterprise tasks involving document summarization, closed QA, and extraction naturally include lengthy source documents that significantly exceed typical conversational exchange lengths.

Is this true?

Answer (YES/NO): YES